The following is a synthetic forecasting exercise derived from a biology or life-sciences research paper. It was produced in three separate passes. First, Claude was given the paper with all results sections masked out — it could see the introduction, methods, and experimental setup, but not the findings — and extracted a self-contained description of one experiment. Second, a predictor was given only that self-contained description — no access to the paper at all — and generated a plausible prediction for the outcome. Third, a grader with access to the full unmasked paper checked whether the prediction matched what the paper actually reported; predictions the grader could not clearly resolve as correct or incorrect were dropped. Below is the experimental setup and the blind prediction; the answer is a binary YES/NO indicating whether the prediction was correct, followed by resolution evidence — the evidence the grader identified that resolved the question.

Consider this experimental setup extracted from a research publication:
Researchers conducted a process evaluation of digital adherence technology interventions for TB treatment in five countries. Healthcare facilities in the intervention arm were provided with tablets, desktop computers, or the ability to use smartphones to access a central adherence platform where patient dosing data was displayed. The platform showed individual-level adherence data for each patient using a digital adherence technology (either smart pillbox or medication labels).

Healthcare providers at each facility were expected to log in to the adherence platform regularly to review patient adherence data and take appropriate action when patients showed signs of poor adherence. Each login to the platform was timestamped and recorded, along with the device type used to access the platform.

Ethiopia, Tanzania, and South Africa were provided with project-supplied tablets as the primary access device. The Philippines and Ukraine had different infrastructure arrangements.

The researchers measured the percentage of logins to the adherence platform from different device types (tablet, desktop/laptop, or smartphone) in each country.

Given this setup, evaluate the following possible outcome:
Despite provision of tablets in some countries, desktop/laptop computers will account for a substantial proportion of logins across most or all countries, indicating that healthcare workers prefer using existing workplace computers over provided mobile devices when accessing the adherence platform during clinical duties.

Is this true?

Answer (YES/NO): NO